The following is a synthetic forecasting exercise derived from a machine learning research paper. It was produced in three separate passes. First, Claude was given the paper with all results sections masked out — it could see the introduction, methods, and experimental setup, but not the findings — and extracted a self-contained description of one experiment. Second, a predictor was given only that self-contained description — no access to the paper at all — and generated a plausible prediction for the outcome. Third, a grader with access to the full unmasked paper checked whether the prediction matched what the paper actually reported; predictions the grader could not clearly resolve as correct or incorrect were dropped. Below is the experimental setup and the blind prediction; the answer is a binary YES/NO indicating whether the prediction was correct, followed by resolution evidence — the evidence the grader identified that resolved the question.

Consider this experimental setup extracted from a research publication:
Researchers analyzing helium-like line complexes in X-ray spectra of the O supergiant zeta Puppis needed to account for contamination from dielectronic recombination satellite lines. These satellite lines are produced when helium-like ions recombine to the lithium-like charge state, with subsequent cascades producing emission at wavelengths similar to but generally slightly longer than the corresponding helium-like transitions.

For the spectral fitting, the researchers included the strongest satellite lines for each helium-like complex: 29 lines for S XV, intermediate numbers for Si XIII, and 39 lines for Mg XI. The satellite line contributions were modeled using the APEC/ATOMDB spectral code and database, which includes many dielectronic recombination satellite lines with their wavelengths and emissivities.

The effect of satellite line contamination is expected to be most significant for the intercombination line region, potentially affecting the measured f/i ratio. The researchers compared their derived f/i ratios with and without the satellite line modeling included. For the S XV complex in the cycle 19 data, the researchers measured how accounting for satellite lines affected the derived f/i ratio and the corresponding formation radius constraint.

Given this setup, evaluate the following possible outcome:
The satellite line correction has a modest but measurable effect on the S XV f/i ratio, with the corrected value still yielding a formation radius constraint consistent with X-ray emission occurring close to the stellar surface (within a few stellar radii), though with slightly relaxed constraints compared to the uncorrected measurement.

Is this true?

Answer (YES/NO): NO